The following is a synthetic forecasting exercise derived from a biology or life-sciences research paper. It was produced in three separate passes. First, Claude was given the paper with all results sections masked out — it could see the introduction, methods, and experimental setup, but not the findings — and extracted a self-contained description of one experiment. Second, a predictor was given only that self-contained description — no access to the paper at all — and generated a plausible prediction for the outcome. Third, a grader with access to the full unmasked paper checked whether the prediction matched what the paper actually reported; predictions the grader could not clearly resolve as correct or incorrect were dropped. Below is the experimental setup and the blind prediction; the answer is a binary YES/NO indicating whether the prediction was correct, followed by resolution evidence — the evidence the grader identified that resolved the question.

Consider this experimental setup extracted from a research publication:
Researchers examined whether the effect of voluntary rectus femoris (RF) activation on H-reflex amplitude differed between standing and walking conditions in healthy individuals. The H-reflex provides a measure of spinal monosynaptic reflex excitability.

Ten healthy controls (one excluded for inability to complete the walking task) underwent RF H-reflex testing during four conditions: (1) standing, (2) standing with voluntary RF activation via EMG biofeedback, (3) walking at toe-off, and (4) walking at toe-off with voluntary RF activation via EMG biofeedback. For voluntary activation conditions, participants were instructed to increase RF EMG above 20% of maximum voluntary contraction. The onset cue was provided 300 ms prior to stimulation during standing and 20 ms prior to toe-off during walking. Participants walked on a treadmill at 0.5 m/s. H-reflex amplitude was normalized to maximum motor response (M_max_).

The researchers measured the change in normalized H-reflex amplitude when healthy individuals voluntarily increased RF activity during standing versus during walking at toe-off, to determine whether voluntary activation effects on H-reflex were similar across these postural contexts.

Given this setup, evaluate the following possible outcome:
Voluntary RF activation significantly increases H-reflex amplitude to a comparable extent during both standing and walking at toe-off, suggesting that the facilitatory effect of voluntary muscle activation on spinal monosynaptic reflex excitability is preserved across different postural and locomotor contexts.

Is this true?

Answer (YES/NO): YES